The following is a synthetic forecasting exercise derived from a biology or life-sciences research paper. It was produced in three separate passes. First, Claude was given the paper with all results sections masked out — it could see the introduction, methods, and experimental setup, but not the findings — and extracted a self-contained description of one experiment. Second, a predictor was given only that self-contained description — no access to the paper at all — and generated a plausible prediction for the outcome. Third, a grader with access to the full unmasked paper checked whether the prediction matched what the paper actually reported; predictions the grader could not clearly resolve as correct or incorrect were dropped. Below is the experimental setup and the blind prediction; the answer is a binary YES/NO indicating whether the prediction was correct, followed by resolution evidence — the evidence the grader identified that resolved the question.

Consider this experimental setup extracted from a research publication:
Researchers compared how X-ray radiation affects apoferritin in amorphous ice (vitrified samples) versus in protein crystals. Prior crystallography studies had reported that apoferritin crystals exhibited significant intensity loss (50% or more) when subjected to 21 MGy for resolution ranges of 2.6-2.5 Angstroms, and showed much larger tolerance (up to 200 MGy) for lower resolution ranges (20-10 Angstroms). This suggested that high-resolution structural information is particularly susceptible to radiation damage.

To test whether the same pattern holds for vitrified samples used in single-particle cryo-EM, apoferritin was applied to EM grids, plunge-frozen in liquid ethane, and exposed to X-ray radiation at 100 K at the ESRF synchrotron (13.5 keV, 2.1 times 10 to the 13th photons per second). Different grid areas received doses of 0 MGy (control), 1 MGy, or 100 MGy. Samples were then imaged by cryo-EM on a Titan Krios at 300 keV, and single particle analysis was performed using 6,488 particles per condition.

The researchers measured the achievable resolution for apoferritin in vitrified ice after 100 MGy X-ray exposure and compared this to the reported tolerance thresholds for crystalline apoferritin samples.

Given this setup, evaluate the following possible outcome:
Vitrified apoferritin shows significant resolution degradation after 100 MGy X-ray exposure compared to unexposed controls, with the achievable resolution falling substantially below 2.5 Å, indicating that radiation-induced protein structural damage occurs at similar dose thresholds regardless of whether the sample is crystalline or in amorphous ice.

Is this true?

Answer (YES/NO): NO